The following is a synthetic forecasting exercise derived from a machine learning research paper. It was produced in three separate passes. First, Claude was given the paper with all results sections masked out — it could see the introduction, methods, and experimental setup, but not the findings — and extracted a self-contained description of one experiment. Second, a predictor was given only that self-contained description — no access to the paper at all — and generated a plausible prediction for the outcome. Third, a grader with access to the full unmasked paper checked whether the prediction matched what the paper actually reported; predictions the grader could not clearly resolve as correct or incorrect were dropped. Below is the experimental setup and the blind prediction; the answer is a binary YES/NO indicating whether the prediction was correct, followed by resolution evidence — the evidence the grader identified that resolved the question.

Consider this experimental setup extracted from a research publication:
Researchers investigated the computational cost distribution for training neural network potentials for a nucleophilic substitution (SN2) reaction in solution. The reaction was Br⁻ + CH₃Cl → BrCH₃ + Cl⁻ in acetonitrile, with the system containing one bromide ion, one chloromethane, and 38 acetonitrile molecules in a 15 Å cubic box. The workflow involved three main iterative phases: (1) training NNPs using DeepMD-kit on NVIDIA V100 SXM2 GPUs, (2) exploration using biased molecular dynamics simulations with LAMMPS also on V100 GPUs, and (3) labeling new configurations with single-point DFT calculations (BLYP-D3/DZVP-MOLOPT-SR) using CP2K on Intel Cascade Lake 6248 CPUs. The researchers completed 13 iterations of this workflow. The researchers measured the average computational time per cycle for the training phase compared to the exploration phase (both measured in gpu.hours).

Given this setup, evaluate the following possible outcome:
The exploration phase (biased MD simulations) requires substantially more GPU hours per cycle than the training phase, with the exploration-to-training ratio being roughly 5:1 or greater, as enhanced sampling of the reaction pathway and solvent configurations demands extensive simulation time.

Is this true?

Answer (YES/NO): NO